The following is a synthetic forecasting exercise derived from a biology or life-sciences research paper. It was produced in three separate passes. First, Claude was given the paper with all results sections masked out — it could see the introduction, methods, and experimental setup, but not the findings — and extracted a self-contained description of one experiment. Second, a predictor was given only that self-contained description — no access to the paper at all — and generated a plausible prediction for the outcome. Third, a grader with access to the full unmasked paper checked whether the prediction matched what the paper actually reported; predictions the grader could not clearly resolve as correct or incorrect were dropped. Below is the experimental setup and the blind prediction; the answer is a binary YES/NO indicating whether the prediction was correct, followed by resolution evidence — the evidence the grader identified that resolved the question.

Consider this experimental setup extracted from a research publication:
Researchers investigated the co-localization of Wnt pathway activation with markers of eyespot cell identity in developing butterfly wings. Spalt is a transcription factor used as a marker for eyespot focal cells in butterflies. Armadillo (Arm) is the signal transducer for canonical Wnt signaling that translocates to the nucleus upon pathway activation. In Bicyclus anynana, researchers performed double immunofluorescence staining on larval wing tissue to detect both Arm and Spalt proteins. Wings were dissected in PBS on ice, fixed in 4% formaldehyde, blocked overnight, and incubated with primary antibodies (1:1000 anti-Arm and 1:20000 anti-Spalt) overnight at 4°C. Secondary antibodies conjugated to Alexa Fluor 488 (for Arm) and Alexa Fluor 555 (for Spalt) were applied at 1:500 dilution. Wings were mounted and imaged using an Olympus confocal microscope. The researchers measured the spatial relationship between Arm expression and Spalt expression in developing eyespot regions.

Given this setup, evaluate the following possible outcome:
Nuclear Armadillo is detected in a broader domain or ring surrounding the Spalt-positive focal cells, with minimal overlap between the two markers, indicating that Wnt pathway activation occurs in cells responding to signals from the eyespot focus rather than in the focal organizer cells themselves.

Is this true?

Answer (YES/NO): NO